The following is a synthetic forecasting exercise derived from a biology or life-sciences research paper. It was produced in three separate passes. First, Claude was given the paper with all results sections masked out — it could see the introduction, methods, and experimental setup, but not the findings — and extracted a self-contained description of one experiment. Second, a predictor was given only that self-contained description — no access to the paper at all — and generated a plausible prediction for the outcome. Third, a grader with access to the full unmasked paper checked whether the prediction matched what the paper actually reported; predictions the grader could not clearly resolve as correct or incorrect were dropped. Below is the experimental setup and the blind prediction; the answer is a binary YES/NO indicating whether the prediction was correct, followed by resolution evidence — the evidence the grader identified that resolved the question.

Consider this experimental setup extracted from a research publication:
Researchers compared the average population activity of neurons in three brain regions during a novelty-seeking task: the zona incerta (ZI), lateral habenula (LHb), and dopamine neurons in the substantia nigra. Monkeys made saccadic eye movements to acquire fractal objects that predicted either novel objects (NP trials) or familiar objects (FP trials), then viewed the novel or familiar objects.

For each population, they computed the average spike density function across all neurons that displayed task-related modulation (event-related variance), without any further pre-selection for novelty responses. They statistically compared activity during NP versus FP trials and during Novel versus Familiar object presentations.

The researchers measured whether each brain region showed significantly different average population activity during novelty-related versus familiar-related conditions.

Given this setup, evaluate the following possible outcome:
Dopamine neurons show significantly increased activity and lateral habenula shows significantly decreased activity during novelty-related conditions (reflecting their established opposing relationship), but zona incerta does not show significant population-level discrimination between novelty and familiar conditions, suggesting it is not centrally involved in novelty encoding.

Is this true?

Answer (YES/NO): NO